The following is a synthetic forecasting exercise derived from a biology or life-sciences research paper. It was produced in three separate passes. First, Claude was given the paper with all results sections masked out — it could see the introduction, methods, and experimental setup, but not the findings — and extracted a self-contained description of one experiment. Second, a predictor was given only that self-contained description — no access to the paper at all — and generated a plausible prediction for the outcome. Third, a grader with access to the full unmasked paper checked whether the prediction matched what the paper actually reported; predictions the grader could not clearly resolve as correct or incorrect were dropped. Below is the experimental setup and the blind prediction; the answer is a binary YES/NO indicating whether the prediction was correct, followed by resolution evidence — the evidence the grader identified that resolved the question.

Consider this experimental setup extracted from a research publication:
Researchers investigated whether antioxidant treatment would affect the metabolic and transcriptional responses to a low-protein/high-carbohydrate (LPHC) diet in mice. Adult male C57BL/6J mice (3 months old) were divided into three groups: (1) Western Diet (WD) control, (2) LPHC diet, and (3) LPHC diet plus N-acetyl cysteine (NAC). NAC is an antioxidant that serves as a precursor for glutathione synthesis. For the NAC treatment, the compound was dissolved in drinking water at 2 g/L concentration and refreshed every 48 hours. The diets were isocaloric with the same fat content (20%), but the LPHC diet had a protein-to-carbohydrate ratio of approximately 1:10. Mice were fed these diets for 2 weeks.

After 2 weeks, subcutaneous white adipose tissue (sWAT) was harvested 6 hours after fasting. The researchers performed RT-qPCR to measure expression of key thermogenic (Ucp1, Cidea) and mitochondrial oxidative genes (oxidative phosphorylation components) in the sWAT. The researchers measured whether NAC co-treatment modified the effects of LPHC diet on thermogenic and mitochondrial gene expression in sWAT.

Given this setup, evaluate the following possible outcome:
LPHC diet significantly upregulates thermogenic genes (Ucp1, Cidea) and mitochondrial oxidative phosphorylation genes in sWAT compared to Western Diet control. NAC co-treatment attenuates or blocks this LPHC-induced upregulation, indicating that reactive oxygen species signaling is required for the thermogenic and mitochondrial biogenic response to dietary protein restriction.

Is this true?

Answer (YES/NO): YES